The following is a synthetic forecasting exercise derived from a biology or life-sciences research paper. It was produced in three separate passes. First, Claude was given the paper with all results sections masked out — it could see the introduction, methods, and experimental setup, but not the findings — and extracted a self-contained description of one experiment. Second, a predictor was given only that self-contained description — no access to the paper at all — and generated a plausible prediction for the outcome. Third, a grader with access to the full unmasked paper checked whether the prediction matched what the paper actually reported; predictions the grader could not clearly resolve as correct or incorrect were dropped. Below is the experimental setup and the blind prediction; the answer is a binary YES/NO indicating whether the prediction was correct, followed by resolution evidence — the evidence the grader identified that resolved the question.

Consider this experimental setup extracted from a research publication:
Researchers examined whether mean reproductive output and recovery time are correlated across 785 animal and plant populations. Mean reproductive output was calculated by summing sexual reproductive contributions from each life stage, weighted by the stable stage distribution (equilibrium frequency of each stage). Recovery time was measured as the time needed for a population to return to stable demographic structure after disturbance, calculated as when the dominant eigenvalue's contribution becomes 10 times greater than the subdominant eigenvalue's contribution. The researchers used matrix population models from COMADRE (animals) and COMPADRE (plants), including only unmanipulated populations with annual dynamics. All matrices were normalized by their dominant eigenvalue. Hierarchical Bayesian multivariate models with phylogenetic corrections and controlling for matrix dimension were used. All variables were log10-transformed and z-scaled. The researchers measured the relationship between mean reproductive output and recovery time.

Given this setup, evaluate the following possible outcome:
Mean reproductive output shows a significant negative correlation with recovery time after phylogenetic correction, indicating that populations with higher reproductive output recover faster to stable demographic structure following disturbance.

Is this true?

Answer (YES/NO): NO